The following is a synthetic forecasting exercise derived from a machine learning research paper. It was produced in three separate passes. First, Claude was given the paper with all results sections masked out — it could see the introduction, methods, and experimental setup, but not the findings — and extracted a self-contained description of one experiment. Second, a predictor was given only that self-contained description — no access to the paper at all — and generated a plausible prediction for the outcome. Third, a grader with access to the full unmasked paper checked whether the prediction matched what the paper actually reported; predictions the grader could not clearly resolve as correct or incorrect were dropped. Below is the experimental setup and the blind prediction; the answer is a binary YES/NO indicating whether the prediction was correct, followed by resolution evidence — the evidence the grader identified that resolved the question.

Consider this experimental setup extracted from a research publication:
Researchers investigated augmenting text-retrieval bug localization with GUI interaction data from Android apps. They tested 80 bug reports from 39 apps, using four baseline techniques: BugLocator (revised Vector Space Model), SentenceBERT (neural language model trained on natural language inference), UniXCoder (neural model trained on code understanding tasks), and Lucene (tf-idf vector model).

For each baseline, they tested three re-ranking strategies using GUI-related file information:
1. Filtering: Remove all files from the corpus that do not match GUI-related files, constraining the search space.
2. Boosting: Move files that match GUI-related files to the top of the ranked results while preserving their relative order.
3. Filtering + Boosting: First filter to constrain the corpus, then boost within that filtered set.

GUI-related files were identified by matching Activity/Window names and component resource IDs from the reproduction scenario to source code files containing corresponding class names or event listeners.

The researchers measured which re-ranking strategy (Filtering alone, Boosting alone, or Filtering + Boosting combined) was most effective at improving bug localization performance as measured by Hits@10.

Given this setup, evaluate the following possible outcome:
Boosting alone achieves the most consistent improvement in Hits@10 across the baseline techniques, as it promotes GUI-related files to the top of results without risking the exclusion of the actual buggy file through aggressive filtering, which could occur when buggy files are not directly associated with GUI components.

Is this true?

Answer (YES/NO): YES